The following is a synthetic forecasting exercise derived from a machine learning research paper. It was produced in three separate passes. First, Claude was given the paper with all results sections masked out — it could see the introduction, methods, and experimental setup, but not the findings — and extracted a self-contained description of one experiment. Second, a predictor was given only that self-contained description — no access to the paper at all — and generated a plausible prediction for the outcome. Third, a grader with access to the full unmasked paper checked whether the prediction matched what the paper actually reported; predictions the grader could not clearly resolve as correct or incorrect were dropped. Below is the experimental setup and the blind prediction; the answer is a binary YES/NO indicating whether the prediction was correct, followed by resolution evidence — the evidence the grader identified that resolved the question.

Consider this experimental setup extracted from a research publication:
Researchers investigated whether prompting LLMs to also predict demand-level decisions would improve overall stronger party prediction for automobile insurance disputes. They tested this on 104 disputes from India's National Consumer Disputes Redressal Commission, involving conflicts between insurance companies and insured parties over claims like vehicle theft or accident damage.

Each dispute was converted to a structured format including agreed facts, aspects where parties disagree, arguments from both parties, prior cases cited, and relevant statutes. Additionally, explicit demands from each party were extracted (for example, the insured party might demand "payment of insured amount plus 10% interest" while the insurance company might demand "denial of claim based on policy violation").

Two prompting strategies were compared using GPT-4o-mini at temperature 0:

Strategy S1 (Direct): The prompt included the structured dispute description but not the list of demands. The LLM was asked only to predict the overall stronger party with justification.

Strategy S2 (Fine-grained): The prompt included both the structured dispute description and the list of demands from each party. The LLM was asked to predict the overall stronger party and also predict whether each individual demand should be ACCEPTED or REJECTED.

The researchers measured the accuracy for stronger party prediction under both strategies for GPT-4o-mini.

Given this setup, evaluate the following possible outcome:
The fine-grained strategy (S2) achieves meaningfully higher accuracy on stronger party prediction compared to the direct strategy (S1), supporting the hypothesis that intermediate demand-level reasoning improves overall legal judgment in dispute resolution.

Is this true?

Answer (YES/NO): YES